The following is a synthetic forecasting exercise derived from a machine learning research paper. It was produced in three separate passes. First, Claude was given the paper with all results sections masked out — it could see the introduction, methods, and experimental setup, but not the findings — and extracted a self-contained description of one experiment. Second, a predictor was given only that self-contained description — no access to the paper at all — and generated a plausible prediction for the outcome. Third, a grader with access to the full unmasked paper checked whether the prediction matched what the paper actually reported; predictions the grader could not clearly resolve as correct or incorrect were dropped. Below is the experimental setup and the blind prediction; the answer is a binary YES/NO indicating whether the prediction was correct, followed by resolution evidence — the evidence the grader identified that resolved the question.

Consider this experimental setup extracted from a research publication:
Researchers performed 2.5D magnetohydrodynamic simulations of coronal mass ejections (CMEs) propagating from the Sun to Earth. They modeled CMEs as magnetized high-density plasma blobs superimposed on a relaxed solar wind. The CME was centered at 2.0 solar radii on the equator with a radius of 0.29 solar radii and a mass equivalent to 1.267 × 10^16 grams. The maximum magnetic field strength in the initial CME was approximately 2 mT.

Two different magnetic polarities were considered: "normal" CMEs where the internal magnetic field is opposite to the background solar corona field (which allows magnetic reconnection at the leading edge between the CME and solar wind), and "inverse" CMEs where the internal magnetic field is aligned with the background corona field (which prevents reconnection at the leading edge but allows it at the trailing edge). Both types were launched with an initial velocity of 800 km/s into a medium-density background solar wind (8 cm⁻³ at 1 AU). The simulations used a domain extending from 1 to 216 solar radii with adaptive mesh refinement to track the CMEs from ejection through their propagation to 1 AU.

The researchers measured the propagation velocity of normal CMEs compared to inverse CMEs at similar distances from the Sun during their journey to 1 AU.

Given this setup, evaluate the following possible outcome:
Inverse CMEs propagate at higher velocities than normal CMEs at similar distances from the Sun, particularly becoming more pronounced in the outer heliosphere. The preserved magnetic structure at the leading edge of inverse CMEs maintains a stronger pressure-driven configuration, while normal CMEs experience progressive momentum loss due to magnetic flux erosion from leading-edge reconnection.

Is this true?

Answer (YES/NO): YES